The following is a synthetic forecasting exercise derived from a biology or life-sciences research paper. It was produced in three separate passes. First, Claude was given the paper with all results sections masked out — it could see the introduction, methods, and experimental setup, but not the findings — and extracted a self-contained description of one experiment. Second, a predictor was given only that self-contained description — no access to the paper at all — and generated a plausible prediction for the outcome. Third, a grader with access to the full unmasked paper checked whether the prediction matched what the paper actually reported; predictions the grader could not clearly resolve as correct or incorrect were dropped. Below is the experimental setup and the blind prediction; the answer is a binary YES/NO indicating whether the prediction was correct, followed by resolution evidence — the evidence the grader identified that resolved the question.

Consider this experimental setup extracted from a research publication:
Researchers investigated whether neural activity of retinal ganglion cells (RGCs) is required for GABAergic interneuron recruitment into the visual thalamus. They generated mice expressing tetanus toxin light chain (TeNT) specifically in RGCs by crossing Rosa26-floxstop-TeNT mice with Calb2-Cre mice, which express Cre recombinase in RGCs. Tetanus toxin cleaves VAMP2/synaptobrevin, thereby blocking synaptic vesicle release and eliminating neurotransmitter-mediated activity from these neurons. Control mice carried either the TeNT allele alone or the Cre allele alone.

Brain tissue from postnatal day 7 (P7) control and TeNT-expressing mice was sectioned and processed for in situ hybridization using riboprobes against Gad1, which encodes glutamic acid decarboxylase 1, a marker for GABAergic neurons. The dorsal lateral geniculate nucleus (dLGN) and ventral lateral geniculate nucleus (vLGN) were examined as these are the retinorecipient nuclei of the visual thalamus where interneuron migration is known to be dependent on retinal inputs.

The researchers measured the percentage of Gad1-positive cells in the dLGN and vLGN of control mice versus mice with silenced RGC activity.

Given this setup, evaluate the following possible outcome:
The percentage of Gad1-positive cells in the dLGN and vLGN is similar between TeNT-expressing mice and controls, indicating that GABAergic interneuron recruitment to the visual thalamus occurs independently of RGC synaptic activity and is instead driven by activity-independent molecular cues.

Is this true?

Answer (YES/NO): YES